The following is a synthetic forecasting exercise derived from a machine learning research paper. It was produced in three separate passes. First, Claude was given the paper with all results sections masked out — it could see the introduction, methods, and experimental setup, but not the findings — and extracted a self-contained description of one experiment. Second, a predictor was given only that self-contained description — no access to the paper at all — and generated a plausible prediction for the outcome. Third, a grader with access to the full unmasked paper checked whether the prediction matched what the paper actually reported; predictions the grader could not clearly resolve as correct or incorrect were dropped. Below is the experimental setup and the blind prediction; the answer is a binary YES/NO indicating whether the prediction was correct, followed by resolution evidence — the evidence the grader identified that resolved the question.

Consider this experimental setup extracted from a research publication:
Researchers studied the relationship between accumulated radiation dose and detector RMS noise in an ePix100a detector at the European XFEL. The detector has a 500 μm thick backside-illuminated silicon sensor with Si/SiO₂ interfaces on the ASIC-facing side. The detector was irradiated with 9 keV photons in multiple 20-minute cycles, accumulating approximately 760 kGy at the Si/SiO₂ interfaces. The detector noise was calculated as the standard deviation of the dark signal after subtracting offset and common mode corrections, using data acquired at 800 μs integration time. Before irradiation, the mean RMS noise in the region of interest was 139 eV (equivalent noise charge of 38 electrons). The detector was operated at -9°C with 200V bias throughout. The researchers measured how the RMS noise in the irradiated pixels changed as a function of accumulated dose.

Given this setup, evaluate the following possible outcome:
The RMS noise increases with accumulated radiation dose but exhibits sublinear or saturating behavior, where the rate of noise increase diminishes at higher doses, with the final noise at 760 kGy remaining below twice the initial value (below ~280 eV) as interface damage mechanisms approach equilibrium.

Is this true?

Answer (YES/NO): NO